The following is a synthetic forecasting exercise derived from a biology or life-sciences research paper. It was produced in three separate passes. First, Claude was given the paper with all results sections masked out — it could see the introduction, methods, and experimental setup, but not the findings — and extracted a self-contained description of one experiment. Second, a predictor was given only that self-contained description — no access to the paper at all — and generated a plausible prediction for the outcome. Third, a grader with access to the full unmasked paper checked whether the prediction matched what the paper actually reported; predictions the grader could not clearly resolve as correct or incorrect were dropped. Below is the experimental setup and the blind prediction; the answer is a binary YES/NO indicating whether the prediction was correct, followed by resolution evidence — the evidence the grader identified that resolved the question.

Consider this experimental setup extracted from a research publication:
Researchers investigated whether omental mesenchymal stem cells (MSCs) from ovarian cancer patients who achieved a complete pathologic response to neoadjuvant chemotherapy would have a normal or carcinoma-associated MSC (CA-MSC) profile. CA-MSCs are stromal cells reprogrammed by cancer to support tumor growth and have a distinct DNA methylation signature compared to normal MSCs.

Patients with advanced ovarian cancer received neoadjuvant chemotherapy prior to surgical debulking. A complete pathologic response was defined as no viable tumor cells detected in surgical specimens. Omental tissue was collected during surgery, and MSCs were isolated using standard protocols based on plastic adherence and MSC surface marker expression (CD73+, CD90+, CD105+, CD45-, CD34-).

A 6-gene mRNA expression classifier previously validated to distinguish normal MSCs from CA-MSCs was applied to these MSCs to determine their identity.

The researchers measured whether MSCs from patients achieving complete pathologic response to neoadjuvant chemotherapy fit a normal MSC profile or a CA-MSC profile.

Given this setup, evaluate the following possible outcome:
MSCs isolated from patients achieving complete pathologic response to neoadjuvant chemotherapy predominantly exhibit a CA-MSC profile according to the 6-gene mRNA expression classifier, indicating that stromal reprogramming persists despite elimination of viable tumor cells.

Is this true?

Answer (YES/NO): NO